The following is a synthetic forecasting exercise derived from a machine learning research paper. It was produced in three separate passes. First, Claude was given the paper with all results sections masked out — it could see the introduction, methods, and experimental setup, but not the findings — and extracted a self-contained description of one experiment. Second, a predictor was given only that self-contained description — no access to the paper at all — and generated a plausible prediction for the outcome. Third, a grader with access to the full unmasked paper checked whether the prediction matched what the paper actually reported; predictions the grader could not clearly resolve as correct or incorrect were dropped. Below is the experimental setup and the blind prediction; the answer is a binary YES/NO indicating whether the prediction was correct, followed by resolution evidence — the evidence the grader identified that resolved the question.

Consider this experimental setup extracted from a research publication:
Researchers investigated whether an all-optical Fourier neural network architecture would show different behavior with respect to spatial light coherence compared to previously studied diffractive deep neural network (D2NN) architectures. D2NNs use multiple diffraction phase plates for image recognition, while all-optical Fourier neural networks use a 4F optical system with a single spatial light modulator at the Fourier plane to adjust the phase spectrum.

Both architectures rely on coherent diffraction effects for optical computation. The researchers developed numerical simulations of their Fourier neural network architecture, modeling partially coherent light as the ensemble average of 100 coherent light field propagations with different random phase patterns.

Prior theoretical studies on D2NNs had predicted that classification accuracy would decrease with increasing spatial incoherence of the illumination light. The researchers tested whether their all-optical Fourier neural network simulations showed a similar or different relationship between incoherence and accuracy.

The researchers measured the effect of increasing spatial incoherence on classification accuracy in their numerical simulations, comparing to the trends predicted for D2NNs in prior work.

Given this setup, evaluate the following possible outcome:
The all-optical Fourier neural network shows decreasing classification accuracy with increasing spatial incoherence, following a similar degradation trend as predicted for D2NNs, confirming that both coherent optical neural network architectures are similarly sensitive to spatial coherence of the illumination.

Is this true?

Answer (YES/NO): YES